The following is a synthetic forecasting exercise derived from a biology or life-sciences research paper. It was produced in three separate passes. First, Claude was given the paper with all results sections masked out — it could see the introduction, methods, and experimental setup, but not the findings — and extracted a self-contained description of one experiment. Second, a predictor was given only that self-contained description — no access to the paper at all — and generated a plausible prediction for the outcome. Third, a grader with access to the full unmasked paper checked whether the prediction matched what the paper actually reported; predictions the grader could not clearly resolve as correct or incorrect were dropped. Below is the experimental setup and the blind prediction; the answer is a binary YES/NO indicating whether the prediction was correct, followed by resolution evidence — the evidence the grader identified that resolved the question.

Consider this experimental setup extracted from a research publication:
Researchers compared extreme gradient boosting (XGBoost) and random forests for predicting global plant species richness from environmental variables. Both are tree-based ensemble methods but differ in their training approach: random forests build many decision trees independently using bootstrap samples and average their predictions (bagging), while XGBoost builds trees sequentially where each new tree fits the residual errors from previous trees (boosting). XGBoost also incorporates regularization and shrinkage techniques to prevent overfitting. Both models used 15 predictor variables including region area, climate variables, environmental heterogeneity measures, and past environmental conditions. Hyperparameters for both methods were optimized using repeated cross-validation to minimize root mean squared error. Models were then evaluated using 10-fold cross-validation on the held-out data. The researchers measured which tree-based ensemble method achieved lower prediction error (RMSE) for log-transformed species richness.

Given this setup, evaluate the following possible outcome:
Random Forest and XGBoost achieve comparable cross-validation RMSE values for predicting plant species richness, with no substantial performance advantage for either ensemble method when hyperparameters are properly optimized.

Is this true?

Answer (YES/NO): NO